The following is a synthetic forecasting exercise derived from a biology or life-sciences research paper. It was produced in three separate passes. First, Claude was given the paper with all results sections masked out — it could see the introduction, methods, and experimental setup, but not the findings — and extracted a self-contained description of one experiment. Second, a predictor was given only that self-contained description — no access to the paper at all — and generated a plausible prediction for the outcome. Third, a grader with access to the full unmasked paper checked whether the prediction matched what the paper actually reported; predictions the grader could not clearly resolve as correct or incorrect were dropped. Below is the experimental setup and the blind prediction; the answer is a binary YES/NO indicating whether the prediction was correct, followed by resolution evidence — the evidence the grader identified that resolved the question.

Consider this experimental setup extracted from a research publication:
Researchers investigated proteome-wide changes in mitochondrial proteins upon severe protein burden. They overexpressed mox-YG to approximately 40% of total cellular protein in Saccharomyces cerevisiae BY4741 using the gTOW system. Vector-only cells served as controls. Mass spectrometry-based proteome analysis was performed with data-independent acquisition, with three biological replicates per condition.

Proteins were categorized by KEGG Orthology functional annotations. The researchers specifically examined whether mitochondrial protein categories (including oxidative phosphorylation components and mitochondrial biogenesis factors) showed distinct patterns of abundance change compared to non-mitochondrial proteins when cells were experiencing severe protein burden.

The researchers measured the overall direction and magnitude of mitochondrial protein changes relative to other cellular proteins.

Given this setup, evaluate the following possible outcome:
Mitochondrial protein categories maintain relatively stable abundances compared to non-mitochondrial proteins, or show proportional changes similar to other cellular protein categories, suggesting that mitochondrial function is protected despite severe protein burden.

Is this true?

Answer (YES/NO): NO